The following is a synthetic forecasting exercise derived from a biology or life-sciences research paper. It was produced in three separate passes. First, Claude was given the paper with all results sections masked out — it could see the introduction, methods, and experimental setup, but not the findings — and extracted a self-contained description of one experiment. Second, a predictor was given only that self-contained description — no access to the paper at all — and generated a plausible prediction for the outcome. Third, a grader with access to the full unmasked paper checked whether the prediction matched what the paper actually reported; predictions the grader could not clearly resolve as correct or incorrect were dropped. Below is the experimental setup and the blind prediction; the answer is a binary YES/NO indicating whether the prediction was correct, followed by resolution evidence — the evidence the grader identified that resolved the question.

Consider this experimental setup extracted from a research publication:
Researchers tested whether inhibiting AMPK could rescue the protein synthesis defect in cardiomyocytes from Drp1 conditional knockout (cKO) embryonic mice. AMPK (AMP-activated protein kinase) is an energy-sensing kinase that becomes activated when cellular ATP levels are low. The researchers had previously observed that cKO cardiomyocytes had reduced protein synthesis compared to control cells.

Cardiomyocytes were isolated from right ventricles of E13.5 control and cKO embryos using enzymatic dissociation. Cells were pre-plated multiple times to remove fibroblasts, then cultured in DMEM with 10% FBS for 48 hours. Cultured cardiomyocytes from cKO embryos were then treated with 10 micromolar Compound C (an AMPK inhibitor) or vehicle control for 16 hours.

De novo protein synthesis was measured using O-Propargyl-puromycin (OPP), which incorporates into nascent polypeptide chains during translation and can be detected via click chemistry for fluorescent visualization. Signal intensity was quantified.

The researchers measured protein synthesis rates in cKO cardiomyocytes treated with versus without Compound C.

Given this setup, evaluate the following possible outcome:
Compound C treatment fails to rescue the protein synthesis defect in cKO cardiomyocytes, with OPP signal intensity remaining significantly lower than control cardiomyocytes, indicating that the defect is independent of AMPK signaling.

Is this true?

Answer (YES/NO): NO